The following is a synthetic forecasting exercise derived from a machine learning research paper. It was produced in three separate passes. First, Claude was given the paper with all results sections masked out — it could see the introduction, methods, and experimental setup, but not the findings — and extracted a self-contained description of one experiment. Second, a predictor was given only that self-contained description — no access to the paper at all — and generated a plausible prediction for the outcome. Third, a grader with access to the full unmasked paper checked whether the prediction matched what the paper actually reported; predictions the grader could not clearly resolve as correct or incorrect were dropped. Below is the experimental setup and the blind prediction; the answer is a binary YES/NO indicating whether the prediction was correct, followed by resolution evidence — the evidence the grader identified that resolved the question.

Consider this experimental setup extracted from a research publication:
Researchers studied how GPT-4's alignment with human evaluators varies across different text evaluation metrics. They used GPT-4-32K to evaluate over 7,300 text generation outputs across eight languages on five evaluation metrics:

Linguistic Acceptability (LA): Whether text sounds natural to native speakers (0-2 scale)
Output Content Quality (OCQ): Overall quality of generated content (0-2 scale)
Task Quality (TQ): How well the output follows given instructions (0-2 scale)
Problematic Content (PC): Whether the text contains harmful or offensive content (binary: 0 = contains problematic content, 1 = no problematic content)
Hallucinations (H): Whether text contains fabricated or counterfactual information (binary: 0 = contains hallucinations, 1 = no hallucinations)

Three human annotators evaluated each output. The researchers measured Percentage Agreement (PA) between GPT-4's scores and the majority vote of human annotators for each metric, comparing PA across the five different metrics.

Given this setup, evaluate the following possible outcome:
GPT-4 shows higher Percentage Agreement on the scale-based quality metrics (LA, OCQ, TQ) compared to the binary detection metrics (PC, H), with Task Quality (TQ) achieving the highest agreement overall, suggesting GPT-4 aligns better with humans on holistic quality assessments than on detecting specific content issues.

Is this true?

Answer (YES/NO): NO